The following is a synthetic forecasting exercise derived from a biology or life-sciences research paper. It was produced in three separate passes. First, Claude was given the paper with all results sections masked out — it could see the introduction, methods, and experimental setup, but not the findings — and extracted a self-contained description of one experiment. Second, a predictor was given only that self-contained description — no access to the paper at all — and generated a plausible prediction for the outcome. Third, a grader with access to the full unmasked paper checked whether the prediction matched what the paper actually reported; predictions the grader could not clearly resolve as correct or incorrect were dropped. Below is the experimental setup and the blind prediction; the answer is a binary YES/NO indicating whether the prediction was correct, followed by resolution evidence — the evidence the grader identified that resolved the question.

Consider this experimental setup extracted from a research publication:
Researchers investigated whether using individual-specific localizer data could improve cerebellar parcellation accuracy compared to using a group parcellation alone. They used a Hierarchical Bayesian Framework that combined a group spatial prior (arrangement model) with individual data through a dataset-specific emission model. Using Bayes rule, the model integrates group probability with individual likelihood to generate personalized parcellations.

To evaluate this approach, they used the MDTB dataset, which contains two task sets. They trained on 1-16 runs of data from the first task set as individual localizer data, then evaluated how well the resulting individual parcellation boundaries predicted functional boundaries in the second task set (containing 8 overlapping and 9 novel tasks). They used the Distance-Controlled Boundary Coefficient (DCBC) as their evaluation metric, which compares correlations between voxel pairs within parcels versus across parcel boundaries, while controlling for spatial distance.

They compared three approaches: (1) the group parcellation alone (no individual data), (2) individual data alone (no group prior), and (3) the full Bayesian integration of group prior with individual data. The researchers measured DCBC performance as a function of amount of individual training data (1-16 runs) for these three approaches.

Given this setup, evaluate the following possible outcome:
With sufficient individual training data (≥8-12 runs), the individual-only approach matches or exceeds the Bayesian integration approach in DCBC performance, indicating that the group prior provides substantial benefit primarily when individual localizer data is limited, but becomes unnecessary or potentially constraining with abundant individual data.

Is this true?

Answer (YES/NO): NO